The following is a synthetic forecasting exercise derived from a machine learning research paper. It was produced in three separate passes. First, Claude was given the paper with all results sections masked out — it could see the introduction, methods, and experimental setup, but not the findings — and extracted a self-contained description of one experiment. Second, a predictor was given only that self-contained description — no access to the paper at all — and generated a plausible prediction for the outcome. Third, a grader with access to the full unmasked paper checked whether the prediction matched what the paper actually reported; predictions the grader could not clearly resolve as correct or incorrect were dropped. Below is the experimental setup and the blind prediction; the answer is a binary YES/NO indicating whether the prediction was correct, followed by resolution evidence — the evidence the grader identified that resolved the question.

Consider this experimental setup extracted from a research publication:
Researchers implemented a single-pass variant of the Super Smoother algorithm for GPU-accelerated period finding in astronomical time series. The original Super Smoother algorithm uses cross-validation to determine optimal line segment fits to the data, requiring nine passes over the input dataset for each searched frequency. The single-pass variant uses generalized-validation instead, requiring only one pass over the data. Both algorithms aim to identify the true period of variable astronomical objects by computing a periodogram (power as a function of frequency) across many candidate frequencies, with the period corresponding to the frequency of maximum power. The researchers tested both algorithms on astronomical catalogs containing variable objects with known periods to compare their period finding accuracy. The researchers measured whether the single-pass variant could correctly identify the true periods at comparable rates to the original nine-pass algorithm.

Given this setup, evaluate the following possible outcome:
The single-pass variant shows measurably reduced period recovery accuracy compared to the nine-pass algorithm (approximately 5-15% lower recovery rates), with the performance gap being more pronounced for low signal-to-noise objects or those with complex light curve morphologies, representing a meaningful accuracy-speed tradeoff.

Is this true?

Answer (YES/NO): NO